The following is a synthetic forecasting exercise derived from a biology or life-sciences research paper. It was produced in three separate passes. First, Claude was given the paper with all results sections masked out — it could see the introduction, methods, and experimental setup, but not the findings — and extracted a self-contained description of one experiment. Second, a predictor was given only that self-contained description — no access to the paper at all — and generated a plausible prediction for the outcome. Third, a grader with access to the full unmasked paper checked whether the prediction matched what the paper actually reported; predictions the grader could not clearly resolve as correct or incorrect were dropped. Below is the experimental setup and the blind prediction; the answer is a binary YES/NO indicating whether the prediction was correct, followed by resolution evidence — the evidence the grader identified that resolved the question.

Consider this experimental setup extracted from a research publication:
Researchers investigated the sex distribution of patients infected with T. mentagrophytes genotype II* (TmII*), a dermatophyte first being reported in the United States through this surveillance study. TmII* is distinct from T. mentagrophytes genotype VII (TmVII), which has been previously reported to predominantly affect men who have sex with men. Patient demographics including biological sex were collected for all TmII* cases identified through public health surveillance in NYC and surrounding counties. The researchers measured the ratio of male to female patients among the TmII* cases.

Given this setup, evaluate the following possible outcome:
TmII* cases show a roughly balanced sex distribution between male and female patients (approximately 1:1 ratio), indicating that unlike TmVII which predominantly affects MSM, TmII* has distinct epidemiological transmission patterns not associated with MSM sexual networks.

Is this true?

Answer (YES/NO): NO